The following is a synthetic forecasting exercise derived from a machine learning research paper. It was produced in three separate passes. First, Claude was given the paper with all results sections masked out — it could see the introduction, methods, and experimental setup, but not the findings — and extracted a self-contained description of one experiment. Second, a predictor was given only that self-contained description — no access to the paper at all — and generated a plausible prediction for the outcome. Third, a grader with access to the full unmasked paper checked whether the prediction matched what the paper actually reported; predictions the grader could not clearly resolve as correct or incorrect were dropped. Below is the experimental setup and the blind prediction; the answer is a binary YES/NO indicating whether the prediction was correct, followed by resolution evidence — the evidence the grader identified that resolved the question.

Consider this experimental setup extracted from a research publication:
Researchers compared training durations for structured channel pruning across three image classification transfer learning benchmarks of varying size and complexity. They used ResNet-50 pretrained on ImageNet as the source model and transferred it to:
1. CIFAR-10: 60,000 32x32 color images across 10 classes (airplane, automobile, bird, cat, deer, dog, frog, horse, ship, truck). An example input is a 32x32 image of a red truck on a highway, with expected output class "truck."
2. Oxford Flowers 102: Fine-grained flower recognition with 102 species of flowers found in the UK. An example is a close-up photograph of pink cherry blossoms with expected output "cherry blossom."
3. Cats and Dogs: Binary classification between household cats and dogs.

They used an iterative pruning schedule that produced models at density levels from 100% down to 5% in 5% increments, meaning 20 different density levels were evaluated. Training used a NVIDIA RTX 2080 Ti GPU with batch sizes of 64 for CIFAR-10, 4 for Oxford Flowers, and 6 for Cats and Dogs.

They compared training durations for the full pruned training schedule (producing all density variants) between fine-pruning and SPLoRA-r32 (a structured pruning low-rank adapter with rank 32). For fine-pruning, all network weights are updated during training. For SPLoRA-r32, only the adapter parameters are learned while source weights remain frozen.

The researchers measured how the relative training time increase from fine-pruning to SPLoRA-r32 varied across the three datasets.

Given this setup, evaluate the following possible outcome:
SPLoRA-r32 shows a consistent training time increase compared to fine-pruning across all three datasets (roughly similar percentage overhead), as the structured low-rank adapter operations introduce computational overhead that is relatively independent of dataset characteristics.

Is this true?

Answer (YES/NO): NO